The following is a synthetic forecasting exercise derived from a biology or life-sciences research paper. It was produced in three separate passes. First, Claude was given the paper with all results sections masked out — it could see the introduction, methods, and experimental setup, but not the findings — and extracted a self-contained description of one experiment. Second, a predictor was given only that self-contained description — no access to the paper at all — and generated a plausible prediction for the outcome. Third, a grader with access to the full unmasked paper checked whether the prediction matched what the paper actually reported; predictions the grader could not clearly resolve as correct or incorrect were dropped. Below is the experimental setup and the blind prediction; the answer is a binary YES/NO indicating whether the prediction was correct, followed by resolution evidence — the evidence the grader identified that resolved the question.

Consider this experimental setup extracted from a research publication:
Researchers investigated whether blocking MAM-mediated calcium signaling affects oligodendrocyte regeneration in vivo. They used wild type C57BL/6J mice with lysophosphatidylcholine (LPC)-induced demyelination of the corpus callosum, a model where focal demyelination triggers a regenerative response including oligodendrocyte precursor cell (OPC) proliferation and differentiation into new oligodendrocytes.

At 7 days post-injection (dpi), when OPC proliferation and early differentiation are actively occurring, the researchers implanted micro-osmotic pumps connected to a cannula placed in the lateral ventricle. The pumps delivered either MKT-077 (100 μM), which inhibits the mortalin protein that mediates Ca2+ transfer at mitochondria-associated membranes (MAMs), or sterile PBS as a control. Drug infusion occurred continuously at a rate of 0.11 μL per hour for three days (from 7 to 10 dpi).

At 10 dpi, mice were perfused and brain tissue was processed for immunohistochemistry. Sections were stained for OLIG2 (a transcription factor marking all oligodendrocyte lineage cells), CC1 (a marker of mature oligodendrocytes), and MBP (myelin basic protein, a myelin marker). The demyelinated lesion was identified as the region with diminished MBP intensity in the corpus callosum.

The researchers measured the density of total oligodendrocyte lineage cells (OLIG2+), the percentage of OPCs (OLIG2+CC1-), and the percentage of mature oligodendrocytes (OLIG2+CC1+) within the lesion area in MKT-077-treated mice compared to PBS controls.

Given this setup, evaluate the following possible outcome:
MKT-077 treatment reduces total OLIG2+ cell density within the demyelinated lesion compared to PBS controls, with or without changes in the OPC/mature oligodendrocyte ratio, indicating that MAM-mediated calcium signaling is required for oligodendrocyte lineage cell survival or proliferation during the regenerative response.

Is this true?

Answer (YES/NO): YES